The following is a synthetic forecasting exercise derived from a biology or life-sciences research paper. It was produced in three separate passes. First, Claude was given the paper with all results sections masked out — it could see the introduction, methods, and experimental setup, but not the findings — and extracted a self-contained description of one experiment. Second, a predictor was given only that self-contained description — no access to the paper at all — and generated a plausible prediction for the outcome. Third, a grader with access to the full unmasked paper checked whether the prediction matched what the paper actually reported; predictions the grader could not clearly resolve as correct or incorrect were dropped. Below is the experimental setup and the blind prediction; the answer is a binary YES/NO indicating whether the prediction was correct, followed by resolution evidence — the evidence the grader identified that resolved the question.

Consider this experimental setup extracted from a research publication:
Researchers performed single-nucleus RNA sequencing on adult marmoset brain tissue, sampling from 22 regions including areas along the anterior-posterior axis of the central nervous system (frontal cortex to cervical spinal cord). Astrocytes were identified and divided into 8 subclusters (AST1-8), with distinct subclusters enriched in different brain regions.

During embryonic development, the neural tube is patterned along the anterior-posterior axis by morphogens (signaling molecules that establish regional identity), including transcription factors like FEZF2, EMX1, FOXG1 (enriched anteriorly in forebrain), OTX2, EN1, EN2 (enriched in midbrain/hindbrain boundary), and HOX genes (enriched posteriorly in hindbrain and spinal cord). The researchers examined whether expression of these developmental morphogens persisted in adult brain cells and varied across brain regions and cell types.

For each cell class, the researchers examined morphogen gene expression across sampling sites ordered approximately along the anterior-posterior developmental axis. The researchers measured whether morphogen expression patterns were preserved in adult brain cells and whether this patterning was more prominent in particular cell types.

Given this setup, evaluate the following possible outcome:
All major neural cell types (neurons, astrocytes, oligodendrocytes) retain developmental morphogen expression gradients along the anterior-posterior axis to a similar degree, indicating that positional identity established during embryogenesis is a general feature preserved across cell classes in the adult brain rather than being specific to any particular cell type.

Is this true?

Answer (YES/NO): NO